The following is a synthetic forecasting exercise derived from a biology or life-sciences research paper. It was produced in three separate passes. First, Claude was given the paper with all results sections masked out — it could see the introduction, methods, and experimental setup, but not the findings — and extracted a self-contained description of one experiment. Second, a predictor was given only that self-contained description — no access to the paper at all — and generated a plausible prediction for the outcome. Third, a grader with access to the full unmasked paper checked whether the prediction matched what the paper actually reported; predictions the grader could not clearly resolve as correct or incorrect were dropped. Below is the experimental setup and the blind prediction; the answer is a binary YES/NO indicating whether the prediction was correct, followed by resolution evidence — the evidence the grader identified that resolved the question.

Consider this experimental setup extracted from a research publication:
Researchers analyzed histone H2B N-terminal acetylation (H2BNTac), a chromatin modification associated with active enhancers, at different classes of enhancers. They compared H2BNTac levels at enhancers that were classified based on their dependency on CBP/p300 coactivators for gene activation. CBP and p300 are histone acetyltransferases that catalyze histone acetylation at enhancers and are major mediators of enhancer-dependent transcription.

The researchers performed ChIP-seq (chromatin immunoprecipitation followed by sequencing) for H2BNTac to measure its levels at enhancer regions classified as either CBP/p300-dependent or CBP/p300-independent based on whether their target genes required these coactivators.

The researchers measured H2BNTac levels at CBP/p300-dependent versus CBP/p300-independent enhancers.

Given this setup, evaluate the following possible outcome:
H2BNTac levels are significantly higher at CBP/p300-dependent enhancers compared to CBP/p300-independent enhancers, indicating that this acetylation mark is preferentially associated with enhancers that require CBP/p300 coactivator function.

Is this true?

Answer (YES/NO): YES